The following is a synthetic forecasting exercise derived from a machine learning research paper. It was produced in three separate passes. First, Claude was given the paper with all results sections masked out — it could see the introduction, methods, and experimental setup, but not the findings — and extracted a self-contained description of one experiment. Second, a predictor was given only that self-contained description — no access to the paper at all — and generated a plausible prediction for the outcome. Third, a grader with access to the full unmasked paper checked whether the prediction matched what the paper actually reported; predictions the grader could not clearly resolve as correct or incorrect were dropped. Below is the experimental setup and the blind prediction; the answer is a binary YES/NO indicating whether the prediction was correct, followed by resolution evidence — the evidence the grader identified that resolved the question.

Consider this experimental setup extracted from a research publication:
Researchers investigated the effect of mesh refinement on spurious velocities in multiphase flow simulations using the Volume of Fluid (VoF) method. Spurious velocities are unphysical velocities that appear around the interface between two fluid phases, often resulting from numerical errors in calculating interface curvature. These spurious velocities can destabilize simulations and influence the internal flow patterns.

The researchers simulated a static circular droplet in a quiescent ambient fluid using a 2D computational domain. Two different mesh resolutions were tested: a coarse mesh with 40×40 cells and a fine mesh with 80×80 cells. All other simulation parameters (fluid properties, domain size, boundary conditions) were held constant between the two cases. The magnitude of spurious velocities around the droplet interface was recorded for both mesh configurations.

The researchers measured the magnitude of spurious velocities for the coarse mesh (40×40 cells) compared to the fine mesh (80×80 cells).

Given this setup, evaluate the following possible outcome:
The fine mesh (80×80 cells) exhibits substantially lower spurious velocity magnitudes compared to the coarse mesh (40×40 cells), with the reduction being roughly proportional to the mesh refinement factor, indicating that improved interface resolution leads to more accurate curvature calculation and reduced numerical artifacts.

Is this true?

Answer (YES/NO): NO